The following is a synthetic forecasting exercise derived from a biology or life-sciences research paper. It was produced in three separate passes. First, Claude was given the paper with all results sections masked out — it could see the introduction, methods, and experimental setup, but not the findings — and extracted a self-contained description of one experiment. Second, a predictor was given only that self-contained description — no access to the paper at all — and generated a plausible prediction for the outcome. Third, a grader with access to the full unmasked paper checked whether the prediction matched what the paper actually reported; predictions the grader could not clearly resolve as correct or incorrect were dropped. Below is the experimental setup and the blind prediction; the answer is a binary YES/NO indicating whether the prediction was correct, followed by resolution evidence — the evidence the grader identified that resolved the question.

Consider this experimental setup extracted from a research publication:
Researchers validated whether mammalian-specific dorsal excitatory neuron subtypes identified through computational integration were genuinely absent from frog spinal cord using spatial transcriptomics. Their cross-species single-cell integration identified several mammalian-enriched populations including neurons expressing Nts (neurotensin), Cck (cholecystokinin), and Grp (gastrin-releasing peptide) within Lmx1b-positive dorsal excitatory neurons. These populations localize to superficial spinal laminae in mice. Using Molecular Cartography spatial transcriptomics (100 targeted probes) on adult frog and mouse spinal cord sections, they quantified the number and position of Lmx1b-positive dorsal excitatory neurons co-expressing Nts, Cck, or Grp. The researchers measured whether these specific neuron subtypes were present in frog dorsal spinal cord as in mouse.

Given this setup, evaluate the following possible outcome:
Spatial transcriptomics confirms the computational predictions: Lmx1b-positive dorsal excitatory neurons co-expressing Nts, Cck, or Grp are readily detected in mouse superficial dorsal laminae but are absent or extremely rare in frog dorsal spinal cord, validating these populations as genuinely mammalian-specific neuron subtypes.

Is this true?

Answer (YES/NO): YES